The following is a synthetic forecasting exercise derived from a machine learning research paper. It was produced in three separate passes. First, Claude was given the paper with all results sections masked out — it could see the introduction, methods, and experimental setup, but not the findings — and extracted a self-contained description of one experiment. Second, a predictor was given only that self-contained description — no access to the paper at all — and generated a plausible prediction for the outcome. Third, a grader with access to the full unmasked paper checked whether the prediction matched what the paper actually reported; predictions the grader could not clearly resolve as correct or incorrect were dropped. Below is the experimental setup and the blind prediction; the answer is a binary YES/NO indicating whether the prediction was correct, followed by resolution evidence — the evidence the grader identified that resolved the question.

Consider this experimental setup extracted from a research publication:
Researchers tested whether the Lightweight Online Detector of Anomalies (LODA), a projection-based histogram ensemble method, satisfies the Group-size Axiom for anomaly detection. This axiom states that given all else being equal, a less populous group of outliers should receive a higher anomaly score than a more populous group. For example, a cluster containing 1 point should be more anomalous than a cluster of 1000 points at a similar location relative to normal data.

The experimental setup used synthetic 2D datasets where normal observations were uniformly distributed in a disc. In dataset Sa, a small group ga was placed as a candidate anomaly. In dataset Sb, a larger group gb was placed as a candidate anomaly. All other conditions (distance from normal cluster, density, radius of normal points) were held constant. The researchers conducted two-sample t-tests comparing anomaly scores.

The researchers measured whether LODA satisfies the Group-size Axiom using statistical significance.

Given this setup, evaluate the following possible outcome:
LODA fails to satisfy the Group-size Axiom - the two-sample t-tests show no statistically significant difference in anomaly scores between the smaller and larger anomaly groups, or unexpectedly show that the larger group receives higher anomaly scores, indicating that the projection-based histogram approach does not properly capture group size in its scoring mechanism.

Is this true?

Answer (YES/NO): YES